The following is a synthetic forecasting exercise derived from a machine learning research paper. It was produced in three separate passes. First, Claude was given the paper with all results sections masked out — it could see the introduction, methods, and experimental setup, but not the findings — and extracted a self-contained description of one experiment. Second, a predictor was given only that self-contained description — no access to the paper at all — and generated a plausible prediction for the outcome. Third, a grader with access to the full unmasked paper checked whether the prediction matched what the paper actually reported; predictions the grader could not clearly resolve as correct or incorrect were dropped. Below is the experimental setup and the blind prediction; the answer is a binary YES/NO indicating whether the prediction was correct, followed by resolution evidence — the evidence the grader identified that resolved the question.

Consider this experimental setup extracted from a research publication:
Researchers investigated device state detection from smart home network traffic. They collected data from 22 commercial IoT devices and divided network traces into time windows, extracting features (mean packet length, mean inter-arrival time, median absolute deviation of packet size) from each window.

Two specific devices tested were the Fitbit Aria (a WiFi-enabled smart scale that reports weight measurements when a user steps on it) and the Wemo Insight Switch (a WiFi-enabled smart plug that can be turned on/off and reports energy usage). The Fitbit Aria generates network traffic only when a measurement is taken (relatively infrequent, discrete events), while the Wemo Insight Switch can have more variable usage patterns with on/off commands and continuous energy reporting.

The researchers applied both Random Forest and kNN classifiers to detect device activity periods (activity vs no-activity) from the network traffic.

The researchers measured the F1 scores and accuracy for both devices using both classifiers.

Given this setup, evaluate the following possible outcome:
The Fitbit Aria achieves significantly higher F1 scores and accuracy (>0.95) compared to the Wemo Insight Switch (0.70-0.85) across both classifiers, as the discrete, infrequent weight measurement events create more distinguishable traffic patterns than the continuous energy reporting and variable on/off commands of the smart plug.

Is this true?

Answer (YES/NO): NO